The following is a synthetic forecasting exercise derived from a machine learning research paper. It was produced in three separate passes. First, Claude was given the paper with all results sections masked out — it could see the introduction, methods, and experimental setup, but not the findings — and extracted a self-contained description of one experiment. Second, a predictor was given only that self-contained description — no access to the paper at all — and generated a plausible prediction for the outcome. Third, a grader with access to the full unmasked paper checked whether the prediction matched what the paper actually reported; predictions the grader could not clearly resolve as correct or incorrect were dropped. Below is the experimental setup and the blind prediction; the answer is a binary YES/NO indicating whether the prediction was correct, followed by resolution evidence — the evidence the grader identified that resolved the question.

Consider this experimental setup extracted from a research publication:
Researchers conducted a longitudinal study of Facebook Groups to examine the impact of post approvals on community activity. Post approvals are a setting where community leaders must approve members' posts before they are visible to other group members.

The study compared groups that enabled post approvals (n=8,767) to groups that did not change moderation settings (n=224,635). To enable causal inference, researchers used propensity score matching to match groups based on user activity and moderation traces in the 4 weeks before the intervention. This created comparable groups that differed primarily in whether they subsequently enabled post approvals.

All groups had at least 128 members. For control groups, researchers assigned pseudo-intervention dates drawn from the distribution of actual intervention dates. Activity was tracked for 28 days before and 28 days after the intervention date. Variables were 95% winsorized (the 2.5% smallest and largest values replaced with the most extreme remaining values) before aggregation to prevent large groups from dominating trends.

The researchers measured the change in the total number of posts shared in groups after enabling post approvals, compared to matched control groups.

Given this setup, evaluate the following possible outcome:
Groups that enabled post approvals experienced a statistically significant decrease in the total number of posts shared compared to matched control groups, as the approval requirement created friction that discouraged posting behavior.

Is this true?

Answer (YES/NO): YES